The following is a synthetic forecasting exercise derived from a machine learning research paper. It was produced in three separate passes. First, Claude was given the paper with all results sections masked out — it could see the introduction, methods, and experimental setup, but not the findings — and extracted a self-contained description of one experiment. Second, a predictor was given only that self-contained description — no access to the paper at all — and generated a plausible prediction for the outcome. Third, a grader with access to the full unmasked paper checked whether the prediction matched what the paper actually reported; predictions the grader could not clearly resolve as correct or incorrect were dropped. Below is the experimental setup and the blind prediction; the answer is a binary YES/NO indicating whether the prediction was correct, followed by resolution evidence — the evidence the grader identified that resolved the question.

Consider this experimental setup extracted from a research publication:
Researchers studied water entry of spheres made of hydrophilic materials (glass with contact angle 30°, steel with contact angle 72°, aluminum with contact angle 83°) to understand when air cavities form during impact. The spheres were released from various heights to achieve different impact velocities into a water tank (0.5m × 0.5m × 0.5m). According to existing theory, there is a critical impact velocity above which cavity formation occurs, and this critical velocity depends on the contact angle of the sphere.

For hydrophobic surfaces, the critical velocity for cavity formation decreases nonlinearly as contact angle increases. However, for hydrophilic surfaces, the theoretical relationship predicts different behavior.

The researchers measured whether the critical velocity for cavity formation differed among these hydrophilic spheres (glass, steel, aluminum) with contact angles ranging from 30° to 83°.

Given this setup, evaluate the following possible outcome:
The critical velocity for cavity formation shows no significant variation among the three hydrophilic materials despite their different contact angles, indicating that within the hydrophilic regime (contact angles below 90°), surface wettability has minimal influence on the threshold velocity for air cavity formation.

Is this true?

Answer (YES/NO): YES